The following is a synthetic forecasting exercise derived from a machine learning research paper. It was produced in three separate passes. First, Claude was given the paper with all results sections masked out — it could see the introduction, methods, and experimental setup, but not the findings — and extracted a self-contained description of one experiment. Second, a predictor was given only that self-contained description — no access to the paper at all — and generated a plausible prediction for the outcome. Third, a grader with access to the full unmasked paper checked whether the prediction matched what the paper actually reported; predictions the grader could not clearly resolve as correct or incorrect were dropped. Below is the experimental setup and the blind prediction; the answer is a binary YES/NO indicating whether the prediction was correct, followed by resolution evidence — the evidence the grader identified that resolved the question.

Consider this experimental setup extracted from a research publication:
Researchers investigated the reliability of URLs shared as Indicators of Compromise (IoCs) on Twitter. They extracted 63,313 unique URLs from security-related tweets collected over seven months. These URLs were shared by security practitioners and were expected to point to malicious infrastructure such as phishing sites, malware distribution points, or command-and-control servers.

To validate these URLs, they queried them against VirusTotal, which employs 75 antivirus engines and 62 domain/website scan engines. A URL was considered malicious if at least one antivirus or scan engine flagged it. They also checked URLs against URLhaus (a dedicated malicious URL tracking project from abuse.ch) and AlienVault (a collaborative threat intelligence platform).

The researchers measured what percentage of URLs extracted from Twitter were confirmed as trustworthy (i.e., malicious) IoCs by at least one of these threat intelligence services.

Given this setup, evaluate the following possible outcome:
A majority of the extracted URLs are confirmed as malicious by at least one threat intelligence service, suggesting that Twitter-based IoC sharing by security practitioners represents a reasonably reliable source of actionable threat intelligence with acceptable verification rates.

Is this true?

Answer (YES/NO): NO